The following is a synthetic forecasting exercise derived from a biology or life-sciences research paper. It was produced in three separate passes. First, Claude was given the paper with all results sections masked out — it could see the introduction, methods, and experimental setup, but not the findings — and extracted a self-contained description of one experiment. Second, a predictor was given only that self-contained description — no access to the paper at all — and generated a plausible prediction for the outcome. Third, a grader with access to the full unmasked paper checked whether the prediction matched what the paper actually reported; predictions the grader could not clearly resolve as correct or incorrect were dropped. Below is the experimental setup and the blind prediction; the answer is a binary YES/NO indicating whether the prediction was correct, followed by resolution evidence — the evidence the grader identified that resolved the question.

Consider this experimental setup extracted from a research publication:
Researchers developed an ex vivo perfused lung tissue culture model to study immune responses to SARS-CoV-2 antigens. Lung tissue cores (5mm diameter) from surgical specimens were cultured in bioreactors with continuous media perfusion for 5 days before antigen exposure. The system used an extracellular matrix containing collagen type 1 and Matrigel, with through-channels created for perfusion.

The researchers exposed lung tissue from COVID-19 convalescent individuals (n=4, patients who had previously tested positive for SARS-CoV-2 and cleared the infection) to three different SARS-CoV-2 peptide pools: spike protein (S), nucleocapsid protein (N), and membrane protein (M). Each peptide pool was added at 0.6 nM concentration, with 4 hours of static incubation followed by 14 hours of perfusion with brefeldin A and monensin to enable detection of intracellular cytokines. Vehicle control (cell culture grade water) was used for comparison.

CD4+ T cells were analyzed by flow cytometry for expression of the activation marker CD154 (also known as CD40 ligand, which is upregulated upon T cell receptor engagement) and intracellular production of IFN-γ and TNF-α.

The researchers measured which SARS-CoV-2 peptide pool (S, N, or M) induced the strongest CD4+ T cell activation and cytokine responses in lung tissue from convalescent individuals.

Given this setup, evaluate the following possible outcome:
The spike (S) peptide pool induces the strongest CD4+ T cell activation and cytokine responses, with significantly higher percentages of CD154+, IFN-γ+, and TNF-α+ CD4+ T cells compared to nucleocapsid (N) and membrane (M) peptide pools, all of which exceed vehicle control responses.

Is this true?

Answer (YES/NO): NO